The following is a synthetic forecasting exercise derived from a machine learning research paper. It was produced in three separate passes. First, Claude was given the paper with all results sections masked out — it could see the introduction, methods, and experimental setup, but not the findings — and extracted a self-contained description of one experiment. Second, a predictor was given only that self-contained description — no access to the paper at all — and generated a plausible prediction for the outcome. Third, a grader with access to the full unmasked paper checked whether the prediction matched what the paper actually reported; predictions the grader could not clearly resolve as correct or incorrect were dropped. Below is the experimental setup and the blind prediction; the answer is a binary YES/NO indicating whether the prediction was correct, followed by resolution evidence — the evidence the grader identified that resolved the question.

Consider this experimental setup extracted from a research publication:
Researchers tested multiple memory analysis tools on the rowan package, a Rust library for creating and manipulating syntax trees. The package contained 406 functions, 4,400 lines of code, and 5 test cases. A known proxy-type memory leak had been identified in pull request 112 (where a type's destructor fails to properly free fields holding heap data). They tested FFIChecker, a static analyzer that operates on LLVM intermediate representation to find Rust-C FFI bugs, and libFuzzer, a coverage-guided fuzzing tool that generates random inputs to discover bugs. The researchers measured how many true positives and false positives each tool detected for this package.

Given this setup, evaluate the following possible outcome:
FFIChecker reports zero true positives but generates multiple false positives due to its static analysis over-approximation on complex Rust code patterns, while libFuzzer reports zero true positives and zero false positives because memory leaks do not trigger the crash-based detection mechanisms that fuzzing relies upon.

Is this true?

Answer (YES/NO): NO